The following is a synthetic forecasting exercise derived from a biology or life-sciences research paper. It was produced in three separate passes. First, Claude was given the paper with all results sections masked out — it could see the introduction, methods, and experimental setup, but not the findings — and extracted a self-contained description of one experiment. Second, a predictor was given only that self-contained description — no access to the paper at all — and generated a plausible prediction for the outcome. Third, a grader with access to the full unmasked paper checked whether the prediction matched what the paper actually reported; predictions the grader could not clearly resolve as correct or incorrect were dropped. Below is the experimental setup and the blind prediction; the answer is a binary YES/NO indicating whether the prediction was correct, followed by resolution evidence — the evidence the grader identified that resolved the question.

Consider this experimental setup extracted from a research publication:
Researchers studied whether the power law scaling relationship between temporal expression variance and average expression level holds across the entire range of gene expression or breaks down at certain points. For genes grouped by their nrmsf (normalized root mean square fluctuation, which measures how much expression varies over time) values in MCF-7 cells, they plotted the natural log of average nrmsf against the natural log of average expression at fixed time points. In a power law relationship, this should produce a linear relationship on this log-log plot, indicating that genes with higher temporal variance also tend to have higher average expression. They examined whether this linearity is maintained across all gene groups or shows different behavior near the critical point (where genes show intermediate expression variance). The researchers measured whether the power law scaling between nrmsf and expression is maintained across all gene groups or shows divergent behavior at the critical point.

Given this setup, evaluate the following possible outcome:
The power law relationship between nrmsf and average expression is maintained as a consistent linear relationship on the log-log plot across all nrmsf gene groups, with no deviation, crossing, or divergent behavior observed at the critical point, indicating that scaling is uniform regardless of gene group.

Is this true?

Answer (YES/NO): NO